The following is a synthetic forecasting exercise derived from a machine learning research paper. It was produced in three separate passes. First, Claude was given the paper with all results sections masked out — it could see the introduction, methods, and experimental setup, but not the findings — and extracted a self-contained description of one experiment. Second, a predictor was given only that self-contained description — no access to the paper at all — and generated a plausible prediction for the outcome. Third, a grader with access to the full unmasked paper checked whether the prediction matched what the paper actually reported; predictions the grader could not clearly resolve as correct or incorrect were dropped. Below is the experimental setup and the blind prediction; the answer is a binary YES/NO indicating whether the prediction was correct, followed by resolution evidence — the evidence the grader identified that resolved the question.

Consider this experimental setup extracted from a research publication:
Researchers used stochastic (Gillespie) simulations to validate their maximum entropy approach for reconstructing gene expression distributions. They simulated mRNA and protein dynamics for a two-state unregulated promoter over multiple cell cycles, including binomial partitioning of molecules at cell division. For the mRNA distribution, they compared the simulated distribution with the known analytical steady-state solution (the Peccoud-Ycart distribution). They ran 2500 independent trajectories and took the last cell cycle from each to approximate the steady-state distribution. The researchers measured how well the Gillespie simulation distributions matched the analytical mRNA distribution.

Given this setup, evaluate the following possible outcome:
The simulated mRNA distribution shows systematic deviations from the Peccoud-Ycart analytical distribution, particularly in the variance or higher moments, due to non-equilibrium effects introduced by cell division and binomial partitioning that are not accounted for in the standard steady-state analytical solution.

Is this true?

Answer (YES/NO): NO